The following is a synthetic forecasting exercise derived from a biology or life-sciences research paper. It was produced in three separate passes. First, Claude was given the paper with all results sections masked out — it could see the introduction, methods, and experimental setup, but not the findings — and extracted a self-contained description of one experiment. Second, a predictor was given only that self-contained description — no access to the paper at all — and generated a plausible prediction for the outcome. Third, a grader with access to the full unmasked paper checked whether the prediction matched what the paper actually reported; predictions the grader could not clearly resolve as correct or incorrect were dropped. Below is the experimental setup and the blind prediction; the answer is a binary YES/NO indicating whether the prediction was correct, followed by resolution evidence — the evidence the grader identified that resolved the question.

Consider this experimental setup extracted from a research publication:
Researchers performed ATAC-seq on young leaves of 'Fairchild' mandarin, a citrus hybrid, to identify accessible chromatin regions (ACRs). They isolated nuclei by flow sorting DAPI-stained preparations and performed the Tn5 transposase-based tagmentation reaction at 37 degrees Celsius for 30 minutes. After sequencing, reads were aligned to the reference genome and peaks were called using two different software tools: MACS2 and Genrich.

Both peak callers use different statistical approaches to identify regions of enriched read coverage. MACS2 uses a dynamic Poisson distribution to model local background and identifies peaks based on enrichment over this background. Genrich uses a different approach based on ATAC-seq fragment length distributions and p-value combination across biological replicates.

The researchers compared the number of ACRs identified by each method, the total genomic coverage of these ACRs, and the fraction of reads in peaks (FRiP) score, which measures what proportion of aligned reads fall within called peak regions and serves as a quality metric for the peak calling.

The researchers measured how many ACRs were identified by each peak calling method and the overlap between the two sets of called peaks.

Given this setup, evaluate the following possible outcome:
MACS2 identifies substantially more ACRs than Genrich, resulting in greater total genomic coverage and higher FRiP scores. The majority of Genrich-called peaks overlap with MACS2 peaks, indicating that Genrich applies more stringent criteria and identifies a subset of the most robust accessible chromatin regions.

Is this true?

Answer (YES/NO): YES